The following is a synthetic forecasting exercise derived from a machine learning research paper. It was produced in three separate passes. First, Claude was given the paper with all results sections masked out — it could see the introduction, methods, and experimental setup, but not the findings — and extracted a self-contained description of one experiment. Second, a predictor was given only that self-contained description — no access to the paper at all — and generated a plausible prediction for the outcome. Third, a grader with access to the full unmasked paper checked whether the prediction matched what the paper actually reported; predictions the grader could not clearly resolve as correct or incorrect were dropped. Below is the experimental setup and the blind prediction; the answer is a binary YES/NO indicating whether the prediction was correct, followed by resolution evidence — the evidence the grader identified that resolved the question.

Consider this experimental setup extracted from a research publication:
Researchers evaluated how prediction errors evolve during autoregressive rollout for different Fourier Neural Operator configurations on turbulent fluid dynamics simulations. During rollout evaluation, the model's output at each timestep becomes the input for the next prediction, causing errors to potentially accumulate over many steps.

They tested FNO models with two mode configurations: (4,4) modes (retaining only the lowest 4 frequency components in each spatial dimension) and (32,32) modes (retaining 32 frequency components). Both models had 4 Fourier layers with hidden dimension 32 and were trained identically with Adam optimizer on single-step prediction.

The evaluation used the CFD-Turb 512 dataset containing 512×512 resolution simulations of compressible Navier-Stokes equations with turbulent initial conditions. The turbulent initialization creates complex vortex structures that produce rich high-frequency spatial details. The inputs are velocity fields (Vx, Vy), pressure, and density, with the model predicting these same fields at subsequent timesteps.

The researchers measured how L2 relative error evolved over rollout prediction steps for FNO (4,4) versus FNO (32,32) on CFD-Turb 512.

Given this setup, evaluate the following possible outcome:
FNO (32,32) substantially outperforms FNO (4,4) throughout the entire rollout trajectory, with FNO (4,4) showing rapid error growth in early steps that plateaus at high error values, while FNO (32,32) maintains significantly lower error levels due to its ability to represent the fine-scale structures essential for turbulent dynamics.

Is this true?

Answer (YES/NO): NO